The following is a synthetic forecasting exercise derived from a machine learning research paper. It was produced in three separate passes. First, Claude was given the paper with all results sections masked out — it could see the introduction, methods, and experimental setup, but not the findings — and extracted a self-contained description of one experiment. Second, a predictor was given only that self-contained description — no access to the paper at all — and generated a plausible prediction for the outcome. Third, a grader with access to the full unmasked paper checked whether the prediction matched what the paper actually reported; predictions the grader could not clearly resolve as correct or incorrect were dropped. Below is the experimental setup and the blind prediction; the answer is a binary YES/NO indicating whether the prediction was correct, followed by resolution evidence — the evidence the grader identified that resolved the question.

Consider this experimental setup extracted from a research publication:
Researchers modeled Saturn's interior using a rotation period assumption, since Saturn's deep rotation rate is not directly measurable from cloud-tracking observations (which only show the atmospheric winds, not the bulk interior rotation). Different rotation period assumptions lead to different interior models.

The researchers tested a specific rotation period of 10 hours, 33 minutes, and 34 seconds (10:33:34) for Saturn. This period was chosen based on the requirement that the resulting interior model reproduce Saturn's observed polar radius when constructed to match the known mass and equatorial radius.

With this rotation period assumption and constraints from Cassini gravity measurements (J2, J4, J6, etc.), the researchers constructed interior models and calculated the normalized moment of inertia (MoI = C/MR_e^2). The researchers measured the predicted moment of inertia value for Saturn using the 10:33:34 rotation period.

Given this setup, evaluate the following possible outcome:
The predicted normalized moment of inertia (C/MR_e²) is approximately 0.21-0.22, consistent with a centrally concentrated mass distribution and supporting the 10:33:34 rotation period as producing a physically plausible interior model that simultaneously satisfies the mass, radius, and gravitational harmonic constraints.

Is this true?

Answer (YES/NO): YES